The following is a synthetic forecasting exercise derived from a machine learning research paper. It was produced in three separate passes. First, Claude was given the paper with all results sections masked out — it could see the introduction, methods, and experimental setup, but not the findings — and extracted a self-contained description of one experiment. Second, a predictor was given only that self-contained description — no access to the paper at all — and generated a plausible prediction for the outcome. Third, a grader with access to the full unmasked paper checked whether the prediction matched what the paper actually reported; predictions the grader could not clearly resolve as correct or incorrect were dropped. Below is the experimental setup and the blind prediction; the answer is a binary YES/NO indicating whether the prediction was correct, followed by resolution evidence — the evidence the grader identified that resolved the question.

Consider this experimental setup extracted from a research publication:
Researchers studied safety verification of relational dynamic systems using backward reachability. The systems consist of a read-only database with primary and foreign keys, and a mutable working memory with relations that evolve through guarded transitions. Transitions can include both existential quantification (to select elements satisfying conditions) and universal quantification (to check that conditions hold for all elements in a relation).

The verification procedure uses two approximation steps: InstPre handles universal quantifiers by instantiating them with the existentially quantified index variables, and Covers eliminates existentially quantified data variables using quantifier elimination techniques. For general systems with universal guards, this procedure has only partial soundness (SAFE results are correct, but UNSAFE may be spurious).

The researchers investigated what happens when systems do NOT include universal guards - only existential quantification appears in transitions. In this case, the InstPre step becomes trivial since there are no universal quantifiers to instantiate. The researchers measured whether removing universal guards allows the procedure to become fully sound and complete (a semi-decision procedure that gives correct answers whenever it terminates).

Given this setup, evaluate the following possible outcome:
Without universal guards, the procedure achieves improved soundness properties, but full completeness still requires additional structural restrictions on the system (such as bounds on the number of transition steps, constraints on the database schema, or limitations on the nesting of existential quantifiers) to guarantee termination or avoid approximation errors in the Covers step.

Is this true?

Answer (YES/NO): NO